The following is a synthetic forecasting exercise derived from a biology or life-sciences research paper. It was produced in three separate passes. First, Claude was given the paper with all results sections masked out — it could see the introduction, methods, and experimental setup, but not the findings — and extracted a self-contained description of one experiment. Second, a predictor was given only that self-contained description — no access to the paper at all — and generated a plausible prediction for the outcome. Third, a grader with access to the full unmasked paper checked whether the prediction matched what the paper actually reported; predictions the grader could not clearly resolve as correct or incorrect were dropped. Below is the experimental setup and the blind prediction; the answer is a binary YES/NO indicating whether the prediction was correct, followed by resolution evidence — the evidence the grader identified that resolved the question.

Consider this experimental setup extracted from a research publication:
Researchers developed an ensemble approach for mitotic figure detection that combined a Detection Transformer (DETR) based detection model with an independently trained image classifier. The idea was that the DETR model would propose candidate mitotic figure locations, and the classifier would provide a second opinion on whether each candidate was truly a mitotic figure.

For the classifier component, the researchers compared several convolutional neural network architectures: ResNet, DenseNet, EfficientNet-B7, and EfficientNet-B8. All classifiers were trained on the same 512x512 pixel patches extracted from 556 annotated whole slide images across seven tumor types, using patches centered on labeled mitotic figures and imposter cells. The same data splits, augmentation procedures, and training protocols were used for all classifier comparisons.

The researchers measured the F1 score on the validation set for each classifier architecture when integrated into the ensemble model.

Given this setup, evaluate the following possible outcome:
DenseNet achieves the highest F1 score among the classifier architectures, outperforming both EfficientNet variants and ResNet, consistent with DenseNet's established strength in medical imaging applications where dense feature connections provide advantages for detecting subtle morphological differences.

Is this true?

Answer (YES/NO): NO